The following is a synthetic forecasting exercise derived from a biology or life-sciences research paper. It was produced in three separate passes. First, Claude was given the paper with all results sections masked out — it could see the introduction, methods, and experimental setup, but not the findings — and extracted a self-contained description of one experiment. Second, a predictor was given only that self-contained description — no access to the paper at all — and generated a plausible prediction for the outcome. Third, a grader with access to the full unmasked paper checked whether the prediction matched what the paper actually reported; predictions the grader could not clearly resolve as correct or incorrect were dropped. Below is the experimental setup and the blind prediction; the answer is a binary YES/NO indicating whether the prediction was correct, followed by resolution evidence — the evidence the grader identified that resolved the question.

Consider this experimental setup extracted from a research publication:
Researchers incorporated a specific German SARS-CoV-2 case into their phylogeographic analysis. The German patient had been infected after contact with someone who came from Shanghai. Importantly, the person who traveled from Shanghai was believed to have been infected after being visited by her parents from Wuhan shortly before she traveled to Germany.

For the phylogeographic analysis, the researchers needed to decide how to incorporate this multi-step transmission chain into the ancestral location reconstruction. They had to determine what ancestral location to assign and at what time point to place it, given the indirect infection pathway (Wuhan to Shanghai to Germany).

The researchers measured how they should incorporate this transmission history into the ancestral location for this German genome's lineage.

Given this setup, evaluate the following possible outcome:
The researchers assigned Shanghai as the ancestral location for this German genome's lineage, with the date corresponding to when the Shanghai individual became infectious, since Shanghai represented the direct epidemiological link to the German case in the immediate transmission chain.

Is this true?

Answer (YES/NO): NO